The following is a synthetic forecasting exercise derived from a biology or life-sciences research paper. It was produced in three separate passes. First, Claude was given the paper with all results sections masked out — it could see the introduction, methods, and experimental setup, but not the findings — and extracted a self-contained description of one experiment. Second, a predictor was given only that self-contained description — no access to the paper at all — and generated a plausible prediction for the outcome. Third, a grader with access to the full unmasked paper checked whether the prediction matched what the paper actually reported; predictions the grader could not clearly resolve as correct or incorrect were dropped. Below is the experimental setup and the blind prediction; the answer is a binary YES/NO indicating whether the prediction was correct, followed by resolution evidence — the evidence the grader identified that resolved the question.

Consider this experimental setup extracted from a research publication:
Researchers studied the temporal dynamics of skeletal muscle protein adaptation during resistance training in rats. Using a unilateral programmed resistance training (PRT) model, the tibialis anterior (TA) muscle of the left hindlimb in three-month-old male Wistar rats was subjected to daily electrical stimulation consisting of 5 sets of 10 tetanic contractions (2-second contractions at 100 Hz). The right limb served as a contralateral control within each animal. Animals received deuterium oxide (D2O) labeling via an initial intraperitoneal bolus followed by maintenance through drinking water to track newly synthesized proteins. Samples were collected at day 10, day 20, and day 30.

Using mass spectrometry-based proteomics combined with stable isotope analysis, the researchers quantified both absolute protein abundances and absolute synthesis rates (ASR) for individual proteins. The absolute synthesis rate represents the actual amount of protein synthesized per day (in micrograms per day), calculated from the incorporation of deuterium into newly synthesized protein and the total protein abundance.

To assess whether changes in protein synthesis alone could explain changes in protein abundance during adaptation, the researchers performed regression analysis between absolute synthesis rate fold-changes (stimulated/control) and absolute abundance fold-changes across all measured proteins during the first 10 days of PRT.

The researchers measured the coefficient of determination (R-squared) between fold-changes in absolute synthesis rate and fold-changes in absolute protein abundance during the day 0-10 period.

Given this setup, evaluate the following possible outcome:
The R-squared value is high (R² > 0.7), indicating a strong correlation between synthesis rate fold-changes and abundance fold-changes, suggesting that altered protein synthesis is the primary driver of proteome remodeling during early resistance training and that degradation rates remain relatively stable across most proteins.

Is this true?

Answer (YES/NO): NO